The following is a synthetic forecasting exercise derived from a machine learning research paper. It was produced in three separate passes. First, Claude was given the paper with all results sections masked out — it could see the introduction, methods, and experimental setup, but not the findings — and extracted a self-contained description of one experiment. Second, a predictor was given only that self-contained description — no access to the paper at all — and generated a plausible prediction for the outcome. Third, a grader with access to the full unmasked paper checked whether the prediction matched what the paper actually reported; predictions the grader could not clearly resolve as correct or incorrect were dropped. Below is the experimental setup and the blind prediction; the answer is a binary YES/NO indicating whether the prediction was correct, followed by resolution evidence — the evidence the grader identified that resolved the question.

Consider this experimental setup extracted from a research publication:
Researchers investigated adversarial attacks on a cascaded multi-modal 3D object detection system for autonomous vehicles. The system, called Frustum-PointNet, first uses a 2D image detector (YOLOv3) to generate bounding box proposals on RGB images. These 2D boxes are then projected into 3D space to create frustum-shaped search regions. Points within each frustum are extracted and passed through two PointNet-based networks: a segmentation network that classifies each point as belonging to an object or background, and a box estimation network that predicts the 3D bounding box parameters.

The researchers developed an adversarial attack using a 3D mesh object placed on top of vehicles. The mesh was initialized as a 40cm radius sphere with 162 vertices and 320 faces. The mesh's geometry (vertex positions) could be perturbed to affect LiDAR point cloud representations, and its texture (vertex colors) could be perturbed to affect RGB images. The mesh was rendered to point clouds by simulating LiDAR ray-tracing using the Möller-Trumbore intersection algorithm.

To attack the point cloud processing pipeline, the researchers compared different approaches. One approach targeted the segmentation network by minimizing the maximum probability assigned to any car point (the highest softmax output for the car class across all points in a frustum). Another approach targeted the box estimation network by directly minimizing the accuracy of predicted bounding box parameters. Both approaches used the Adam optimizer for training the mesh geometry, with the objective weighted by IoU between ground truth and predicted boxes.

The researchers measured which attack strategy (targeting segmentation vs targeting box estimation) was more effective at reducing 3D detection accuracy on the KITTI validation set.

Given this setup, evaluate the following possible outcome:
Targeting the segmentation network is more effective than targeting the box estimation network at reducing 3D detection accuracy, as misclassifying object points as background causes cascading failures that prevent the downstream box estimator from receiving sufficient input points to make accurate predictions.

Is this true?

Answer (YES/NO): YES